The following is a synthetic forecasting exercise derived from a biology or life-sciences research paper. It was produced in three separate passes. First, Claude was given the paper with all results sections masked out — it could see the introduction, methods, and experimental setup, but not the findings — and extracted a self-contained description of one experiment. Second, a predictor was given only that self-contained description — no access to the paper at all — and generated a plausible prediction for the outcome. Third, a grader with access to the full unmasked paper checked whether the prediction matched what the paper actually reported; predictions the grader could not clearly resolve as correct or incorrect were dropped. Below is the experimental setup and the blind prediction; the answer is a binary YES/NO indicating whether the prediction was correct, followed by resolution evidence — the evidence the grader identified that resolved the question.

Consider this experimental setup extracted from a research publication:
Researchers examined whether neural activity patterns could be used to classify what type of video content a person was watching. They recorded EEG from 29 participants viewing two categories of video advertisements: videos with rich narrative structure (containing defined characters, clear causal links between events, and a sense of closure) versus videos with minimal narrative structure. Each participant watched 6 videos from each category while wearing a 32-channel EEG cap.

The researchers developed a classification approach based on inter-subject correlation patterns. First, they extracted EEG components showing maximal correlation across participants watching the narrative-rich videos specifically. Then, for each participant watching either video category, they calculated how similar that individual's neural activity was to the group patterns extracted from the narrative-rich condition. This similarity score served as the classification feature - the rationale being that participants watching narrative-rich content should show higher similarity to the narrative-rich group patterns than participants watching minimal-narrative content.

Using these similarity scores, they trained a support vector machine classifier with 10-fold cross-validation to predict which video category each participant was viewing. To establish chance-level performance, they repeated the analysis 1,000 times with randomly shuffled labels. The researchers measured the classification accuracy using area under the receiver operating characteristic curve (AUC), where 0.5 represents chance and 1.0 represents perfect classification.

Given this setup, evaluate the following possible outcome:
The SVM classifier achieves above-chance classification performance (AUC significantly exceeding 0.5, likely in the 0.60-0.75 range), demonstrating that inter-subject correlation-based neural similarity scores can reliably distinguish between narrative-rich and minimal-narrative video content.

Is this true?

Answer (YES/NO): YES